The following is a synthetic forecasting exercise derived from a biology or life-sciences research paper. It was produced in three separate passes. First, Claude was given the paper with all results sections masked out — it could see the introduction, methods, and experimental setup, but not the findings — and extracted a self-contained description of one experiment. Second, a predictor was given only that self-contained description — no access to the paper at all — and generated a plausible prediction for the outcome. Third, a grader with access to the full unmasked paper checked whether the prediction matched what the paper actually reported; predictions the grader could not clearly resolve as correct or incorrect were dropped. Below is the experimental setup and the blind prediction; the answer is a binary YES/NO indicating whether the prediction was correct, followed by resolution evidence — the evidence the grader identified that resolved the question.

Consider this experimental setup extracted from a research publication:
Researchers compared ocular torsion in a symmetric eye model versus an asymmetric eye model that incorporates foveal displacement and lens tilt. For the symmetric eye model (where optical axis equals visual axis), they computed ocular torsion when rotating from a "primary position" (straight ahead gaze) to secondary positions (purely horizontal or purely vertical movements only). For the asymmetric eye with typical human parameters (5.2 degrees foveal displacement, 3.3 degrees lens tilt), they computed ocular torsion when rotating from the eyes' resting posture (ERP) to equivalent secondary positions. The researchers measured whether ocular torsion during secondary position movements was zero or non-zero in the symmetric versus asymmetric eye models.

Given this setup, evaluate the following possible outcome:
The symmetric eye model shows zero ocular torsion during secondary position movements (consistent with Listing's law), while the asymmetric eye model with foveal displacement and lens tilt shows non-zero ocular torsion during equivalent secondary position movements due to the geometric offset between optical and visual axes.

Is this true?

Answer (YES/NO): NO